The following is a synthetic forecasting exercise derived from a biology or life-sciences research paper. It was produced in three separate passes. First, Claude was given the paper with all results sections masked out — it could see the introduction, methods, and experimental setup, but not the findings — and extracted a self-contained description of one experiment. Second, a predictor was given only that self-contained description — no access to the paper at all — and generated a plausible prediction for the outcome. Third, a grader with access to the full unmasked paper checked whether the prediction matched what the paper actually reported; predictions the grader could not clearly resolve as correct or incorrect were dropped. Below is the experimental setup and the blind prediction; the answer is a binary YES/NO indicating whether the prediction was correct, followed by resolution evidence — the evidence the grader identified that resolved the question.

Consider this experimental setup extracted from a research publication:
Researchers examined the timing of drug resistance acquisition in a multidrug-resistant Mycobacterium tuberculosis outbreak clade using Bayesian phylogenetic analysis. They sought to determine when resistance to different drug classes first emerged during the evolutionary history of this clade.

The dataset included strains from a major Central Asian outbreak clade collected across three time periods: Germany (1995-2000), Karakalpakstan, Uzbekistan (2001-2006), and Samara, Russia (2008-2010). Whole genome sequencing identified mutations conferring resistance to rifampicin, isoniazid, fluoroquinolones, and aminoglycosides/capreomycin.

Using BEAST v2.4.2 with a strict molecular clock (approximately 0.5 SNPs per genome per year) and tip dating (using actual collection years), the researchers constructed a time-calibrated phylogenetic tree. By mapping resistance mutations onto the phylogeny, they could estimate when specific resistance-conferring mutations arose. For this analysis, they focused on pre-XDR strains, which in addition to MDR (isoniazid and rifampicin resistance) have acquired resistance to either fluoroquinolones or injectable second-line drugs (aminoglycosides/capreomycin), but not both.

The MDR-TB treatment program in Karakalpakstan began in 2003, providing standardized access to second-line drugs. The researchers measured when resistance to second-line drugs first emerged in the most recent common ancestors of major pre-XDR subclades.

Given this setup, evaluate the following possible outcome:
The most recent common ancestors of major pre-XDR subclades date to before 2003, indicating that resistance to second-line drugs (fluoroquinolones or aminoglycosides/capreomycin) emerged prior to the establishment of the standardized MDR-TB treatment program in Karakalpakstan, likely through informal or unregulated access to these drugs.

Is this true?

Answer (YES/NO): YES